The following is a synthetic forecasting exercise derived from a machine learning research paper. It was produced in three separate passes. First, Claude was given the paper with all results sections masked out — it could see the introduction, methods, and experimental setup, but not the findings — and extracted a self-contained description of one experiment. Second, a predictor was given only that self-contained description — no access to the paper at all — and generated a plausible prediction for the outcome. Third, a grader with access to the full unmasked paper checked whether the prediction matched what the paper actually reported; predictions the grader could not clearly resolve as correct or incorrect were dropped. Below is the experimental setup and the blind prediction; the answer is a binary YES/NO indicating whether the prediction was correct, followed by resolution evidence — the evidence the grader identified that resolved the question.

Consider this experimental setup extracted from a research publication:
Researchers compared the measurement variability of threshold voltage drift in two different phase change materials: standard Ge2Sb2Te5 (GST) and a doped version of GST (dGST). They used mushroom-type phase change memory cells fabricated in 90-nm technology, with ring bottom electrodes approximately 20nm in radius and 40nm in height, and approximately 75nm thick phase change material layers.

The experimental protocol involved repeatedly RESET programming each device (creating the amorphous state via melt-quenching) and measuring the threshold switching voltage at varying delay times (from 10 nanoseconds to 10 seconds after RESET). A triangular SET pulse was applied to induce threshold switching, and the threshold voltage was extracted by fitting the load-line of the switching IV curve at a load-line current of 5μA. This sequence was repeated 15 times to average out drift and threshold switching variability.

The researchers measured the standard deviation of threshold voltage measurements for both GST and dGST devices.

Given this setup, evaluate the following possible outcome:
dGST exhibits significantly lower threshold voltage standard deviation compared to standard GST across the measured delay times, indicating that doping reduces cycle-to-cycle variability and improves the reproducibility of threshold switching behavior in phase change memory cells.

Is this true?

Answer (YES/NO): NO